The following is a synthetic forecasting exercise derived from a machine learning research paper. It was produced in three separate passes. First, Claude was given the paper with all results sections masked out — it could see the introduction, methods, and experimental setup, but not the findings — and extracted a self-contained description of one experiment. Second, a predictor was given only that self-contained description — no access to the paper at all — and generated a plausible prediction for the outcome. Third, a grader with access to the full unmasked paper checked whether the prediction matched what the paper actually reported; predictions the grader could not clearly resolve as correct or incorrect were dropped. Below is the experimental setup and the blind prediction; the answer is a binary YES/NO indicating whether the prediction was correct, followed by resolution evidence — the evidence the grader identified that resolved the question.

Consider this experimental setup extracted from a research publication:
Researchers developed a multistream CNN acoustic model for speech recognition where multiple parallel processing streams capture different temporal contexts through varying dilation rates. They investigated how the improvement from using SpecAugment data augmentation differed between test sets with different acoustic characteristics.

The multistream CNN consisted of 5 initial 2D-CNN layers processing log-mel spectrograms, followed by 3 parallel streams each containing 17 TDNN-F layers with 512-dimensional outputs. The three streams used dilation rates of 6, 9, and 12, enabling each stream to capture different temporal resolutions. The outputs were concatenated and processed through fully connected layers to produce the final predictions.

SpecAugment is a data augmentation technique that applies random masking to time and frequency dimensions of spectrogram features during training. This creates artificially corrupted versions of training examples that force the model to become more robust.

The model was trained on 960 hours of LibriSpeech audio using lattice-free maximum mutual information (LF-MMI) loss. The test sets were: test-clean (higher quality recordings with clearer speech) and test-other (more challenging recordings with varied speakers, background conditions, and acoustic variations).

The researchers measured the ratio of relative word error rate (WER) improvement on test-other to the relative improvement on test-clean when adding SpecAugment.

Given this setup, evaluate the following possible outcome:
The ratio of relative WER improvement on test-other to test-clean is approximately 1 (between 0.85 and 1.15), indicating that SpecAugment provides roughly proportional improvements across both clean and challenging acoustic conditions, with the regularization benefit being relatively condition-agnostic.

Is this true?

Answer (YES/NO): NO